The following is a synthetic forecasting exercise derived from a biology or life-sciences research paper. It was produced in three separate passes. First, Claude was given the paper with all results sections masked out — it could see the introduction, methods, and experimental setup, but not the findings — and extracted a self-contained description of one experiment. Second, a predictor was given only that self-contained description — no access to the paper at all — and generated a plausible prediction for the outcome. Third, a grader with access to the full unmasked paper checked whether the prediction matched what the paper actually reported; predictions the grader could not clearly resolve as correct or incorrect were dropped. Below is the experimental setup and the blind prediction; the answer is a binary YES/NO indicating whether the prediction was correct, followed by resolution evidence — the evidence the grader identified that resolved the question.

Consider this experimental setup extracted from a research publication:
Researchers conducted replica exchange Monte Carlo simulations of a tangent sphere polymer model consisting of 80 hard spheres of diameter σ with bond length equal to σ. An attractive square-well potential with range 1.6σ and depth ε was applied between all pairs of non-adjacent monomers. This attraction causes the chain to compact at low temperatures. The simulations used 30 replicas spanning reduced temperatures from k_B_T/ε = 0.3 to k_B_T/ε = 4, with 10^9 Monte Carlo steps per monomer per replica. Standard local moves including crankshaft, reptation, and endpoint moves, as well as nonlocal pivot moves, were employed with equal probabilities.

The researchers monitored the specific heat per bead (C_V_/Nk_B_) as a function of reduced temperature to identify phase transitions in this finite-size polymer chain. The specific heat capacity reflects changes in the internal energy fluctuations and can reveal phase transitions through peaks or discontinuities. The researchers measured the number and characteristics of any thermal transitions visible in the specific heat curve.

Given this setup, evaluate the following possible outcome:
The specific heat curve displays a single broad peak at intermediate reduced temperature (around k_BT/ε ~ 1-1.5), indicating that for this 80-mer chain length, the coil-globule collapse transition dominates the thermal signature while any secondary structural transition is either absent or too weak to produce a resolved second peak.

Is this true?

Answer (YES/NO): NO